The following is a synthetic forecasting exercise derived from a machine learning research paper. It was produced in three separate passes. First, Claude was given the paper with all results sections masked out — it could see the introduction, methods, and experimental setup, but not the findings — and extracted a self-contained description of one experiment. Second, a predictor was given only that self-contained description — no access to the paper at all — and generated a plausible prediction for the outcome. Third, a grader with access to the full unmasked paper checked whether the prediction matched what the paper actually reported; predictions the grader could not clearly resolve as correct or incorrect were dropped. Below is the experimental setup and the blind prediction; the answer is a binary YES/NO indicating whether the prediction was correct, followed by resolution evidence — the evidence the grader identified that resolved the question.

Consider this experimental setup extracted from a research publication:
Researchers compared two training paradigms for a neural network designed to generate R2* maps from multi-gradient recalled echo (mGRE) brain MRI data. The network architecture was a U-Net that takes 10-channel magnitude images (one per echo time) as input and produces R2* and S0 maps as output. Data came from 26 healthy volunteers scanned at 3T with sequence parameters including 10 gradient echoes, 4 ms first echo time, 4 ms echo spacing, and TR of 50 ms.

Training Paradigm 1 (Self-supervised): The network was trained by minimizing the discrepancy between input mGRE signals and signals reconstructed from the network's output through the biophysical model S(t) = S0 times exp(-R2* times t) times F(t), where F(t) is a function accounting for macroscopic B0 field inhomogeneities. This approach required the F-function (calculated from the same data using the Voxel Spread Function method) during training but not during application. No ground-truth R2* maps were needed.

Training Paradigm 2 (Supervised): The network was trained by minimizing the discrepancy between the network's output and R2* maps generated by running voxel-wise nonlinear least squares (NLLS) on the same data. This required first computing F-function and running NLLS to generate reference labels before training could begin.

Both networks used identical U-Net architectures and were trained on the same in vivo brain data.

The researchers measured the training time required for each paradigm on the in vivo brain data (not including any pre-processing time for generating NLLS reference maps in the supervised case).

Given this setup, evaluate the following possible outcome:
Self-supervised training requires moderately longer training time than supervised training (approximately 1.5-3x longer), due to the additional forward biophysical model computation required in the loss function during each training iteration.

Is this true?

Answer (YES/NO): NO